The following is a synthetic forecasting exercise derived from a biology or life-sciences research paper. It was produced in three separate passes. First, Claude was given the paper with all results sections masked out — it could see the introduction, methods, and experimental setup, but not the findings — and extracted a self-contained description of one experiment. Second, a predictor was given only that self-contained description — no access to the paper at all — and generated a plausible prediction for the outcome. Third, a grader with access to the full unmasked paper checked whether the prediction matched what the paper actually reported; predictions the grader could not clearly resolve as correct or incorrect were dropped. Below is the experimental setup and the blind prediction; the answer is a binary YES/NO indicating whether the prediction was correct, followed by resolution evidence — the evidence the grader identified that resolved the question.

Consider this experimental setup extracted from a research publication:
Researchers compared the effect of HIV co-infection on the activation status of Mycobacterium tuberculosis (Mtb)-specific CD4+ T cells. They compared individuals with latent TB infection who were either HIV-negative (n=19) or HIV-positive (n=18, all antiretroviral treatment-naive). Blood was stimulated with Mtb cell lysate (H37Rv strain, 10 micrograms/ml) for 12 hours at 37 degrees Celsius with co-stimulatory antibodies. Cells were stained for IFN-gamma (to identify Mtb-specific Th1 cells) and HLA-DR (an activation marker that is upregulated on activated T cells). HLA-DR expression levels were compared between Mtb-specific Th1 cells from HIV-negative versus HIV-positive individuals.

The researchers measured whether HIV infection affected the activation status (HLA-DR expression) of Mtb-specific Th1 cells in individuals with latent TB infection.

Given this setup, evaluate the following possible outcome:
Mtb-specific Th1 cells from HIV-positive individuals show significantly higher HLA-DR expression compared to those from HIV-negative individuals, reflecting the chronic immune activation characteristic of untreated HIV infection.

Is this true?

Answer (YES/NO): NO